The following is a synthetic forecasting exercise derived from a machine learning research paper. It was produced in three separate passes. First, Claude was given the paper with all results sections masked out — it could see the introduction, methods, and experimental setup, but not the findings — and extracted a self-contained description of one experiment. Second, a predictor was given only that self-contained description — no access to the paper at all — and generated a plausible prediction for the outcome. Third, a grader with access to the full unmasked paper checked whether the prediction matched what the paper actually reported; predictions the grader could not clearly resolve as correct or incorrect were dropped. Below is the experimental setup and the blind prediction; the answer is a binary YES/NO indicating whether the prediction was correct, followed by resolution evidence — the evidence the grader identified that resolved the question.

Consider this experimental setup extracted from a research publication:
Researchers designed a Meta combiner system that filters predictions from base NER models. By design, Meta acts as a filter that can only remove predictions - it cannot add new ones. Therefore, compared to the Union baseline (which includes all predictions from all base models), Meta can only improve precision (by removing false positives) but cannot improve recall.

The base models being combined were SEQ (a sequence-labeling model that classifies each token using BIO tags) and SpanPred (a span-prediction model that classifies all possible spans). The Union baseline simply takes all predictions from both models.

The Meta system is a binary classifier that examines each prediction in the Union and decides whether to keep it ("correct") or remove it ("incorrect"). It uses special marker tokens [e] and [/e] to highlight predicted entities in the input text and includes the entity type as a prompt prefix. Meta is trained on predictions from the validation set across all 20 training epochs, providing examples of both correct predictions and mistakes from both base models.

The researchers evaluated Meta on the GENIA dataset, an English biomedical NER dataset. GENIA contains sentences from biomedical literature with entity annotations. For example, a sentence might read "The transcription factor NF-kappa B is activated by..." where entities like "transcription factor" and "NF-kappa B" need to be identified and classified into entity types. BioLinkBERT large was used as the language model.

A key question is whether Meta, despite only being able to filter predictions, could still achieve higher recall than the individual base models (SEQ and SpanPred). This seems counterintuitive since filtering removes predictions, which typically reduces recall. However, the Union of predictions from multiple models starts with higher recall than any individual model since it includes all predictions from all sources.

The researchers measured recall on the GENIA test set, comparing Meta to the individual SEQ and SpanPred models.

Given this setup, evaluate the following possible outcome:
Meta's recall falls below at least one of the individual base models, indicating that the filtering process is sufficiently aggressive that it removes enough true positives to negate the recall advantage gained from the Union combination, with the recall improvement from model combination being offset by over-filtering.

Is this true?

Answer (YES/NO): NO